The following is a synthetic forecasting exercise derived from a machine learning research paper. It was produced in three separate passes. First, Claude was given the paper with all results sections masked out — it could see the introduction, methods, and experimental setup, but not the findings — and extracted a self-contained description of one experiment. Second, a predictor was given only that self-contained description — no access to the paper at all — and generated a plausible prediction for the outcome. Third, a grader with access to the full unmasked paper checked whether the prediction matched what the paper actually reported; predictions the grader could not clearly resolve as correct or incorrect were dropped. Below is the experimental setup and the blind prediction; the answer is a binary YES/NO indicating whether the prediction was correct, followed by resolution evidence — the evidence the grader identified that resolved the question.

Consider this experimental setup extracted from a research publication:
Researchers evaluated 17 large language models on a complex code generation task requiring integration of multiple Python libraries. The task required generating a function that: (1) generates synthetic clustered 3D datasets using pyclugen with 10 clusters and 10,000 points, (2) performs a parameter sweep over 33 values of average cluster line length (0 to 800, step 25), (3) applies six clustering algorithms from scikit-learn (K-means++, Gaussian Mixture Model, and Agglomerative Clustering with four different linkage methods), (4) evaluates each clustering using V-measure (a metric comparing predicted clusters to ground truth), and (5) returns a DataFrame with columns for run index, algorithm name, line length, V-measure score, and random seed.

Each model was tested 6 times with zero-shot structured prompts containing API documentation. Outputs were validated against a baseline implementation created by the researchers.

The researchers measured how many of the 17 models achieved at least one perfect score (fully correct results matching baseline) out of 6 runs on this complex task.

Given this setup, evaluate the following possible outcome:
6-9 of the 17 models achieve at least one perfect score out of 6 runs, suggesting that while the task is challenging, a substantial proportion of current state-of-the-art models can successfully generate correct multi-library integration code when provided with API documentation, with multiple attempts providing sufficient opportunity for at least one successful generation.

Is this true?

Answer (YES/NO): YES